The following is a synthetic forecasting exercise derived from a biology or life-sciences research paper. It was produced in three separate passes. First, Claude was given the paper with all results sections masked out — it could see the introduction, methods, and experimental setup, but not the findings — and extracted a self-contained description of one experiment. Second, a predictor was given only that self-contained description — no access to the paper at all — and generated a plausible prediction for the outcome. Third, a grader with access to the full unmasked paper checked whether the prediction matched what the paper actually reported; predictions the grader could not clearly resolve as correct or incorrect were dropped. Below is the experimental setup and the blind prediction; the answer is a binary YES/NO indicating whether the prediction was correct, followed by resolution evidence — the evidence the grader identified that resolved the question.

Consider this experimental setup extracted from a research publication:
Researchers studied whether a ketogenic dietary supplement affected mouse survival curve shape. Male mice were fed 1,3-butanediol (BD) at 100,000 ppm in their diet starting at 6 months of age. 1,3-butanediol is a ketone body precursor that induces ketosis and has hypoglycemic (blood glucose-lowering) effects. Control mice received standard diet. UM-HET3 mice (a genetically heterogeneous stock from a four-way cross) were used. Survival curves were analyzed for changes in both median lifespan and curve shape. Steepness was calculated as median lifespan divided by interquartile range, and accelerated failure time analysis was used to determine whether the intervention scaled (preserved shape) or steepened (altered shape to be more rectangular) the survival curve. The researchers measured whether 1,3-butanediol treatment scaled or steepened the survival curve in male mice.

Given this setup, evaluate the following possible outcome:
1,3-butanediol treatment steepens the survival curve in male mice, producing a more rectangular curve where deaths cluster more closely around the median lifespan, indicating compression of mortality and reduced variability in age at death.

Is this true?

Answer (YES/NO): YES